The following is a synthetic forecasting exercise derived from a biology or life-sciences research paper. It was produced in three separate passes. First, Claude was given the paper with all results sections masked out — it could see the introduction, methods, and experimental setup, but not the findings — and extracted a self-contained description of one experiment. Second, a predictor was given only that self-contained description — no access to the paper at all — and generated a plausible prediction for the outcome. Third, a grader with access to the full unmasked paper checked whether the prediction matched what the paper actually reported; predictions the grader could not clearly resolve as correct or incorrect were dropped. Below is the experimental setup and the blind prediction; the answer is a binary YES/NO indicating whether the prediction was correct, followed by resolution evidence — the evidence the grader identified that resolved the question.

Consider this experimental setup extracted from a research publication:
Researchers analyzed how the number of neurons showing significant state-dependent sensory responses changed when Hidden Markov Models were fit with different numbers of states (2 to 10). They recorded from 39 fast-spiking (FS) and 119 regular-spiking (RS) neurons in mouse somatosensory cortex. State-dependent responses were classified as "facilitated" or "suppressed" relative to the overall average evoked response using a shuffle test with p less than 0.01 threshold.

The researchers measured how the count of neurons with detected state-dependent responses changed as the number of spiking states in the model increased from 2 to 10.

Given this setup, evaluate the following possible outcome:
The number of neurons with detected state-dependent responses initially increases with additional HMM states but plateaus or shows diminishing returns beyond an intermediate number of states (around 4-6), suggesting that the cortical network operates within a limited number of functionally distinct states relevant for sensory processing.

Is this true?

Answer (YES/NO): YES